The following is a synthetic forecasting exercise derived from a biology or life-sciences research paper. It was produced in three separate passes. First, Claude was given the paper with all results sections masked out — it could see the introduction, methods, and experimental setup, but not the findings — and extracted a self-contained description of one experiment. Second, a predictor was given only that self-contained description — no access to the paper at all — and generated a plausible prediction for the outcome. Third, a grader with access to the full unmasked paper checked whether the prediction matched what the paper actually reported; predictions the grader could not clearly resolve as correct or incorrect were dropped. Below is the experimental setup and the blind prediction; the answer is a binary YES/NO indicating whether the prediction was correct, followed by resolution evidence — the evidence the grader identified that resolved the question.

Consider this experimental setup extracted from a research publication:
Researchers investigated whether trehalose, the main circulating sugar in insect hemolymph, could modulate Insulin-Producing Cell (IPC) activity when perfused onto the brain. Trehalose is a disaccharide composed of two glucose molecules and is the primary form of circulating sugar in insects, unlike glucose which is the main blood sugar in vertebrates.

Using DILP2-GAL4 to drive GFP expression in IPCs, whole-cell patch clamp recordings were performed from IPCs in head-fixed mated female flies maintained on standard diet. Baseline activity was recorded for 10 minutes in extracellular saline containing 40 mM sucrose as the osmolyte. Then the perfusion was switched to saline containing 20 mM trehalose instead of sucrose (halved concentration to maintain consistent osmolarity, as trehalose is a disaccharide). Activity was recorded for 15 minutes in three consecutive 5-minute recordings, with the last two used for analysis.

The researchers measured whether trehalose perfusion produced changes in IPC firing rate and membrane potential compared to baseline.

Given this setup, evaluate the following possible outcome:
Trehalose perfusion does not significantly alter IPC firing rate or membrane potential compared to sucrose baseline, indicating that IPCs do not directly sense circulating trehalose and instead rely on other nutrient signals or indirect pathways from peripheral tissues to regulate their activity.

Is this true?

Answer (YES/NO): YES